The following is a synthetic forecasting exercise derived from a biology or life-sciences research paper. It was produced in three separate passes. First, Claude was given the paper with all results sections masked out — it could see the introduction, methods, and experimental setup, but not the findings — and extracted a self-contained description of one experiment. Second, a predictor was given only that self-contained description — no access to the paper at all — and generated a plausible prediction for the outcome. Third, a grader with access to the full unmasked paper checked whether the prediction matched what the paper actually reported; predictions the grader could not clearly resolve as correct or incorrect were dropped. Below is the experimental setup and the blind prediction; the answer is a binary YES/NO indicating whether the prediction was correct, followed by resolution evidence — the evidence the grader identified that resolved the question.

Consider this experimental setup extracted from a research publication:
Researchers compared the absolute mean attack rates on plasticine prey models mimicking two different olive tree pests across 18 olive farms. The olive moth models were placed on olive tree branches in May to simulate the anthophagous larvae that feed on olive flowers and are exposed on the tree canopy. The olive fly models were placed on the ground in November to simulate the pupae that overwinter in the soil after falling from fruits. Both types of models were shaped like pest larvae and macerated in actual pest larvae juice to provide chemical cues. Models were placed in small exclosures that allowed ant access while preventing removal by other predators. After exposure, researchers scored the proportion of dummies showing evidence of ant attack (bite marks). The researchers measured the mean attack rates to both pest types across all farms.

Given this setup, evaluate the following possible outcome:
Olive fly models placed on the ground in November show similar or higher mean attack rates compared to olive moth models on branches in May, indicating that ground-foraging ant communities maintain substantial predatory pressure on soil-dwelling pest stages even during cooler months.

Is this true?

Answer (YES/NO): NO